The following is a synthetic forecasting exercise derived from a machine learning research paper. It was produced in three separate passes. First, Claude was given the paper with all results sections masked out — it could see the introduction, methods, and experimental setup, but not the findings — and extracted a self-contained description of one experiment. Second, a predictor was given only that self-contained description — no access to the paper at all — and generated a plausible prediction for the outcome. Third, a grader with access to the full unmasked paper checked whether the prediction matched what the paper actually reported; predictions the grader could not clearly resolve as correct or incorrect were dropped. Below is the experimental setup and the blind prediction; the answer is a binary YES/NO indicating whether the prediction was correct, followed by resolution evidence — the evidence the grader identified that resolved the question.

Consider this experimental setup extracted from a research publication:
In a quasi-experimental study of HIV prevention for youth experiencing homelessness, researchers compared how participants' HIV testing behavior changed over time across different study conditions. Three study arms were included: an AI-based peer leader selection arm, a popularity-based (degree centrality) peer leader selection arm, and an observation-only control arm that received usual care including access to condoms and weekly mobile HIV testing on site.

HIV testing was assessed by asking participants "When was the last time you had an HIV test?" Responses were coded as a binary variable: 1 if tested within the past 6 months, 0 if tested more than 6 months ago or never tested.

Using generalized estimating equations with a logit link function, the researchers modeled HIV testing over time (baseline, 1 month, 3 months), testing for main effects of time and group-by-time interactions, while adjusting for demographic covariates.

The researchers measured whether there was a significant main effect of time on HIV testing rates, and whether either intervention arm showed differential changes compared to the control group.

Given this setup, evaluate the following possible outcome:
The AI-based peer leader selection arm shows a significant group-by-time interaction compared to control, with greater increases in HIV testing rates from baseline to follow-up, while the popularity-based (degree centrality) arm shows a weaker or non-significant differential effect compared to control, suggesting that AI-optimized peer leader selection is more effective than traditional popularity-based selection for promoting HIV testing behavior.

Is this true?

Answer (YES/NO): NO